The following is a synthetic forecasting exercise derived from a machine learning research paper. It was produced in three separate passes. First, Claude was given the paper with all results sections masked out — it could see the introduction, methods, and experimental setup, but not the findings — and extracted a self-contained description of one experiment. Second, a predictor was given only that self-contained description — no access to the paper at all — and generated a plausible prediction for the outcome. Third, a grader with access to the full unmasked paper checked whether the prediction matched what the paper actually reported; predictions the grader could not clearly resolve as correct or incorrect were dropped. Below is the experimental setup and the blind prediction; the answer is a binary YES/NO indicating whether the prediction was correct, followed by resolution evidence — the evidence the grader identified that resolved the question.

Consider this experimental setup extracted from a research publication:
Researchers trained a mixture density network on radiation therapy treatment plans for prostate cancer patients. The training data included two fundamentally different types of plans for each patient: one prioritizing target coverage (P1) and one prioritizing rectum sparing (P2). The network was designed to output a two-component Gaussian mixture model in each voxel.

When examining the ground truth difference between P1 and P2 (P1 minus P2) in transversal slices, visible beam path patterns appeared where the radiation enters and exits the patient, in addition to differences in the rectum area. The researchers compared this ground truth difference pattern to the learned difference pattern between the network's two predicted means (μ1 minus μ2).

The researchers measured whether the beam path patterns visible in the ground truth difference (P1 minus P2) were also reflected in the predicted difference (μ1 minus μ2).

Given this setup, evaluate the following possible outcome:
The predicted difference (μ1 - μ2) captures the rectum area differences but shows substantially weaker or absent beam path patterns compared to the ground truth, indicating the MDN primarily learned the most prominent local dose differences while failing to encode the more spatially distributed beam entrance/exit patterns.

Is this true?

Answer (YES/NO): YES